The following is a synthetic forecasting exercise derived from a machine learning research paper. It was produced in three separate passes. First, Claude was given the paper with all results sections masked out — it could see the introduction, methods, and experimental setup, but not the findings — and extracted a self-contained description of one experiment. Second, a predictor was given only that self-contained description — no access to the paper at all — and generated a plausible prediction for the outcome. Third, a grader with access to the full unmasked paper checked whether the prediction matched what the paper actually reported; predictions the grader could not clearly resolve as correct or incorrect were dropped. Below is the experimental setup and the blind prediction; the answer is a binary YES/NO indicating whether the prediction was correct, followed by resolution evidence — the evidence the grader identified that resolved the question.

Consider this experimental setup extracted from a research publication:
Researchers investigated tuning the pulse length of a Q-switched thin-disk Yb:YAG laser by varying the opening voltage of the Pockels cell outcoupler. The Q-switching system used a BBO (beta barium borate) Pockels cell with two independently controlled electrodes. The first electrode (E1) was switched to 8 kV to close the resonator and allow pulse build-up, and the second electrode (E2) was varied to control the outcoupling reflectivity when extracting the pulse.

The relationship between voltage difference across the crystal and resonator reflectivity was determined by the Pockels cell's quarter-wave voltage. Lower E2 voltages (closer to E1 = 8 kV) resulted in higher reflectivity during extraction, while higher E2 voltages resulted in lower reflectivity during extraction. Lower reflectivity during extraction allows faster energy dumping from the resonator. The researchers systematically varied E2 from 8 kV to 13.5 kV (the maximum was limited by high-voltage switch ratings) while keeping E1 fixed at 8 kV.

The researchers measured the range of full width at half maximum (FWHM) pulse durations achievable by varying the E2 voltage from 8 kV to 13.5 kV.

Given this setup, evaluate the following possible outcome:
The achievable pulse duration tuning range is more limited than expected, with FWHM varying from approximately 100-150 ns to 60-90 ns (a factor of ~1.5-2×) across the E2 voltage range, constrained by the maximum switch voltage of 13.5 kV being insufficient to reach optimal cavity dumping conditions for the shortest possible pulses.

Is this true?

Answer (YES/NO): NO